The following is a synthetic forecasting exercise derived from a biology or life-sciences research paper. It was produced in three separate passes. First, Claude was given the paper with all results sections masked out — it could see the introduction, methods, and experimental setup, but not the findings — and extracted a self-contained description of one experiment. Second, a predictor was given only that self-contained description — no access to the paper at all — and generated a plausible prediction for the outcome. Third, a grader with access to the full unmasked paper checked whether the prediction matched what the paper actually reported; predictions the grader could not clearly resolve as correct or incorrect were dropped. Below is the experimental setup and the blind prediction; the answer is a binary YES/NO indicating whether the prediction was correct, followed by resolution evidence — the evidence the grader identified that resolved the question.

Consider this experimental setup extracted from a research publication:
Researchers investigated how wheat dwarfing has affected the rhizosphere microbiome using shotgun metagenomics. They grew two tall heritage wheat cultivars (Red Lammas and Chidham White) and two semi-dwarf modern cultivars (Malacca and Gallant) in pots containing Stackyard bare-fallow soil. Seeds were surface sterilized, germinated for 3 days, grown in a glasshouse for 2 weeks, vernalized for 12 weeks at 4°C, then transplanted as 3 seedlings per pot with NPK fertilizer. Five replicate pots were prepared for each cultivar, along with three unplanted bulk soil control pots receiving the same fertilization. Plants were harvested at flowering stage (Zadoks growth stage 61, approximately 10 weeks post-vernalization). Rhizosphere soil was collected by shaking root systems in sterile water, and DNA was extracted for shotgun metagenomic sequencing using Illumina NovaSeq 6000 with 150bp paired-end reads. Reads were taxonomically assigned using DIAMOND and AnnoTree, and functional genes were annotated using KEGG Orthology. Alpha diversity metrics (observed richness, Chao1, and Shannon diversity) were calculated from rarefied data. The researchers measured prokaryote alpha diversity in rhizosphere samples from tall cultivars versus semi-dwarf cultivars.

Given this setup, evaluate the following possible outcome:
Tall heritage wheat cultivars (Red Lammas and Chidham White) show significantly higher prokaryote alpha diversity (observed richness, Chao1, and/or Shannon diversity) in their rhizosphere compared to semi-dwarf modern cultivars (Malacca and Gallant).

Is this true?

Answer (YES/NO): NO